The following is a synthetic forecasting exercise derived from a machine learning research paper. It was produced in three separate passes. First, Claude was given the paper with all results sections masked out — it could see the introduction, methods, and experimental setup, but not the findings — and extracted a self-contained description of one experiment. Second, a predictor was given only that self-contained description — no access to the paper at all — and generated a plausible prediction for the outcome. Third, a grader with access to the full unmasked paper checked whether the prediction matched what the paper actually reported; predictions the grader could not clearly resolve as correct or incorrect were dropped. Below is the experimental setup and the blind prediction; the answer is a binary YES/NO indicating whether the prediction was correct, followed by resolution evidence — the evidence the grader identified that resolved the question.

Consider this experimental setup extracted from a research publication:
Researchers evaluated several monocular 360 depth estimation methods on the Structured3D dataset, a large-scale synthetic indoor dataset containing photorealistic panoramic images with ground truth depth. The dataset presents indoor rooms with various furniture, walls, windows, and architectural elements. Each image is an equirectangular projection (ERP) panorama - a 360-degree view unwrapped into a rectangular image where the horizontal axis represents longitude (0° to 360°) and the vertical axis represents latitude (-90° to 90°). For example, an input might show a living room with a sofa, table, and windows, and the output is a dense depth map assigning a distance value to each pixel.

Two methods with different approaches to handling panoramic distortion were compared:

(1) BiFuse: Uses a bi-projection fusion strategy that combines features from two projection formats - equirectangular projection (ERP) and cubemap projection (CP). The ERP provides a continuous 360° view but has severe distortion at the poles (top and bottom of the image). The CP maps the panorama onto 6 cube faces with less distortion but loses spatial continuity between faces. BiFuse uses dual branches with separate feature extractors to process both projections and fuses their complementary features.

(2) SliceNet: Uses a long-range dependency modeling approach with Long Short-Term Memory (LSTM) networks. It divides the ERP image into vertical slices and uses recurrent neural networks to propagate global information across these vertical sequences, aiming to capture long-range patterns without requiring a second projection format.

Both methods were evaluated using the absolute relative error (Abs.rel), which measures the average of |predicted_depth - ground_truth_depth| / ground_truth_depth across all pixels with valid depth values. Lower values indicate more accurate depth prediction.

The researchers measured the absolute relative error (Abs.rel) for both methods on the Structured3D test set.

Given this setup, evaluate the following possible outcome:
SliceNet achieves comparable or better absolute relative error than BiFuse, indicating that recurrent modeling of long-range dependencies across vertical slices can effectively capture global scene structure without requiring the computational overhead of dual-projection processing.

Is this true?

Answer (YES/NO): NO